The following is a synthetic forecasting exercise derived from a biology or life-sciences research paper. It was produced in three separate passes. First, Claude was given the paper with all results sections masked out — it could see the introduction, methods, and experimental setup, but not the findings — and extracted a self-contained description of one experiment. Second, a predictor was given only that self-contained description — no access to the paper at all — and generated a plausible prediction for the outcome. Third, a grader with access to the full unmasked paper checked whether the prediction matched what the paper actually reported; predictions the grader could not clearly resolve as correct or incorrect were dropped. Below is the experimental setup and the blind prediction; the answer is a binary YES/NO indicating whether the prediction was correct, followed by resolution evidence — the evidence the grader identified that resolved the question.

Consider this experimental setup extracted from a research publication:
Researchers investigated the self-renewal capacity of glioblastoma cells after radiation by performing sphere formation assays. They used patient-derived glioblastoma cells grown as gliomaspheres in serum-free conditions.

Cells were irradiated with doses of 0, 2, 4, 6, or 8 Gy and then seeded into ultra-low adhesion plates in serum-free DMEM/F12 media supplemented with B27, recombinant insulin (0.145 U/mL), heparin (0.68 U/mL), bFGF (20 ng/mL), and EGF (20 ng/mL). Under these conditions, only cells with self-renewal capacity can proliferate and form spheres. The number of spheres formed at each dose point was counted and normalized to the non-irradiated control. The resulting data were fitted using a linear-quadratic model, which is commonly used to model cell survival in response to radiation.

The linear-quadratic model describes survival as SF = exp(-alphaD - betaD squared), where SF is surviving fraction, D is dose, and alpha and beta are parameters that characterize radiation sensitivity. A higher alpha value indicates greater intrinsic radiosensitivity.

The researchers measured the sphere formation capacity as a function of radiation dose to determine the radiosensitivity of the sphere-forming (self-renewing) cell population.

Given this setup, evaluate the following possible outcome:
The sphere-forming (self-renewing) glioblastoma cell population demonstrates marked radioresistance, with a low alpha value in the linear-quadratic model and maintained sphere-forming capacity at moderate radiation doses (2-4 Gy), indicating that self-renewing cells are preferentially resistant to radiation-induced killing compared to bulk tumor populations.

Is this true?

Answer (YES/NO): NO